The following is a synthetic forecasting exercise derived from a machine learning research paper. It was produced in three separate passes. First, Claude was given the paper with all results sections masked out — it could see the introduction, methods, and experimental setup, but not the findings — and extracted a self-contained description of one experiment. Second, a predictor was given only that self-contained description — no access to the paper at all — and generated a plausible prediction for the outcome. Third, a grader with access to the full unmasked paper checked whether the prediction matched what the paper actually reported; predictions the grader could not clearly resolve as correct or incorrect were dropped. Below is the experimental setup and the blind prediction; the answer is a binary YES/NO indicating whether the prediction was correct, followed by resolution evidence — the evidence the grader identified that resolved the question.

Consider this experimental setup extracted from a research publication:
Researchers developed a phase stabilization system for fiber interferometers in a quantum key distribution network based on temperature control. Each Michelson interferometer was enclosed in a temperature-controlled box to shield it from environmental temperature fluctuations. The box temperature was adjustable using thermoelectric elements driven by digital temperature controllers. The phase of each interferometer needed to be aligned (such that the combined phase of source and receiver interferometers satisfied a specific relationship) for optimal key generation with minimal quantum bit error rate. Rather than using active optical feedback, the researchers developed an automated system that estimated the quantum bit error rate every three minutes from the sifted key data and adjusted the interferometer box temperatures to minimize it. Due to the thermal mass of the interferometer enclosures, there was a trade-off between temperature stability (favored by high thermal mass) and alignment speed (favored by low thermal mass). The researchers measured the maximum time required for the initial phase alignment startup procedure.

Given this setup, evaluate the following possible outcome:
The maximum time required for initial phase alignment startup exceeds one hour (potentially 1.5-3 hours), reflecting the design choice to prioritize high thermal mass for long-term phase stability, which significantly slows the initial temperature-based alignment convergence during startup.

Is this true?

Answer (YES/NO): NO